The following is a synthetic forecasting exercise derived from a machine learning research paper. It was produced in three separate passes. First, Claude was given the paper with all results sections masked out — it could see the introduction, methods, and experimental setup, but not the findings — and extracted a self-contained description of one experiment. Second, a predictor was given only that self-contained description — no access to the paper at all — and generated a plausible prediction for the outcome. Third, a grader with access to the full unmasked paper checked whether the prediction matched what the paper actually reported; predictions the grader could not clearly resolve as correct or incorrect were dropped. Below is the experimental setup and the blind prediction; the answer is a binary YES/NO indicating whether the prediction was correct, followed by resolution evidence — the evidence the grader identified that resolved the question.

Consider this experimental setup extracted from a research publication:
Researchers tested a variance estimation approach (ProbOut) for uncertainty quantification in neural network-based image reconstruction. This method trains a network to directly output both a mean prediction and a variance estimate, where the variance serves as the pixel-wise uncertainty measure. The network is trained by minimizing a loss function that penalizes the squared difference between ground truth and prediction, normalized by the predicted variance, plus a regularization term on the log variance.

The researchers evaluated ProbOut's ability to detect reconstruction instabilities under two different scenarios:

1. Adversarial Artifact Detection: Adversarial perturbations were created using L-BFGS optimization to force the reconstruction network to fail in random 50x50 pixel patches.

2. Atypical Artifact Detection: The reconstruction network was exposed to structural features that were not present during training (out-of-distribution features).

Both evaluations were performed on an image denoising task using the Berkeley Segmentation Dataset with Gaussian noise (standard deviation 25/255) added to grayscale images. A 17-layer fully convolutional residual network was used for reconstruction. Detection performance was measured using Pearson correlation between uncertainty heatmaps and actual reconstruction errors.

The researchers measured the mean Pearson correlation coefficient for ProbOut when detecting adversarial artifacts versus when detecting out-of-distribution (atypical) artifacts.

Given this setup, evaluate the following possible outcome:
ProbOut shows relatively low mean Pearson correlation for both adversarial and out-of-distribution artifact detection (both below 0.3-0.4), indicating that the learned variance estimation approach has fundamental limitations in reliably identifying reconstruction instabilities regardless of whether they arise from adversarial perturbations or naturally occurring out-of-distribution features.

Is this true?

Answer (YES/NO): NO